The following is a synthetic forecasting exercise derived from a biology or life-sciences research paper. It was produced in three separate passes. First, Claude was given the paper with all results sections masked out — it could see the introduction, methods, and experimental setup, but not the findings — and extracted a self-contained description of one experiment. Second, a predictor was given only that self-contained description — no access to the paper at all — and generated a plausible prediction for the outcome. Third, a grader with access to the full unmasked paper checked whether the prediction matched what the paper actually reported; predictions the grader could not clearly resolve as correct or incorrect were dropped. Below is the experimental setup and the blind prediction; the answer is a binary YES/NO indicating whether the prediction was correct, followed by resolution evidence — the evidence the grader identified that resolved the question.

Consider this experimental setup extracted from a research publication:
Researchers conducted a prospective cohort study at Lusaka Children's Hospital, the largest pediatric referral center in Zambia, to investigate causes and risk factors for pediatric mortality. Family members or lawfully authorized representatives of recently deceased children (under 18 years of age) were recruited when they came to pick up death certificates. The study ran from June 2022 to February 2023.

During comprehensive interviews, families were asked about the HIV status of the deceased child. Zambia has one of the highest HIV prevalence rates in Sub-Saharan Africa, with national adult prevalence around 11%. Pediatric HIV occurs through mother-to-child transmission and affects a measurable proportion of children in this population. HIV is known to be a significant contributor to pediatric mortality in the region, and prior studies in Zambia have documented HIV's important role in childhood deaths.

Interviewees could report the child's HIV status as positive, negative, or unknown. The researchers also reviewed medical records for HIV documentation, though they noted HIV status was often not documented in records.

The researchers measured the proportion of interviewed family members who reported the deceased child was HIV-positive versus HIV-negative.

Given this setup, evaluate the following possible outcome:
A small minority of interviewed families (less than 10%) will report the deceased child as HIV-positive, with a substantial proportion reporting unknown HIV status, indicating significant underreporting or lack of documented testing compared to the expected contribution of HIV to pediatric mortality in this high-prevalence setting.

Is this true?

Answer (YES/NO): NO